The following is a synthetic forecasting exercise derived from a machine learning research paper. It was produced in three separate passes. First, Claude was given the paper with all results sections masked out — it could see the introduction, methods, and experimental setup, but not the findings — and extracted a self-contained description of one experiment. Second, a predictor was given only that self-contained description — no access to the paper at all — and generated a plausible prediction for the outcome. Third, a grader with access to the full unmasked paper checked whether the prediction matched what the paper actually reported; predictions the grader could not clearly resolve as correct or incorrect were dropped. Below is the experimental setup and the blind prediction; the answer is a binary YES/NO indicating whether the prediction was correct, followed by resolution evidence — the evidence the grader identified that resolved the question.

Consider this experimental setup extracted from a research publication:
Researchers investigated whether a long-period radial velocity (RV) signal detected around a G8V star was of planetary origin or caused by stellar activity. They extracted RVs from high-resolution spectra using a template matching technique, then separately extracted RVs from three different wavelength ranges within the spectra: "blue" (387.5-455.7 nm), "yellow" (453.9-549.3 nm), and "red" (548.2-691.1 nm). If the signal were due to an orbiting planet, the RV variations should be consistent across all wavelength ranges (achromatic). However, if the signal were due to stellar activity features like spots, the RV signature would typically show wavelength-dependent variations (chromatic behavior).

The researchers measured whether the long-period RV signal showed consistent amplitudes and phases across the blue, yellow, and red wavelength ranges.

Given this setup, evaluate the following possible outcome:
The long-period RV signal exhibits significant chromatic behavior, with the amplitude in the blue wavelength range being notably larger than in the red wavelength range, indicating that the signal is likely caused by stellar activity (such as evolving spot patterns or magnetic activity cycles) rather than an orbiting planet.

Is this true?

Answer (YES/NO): NO